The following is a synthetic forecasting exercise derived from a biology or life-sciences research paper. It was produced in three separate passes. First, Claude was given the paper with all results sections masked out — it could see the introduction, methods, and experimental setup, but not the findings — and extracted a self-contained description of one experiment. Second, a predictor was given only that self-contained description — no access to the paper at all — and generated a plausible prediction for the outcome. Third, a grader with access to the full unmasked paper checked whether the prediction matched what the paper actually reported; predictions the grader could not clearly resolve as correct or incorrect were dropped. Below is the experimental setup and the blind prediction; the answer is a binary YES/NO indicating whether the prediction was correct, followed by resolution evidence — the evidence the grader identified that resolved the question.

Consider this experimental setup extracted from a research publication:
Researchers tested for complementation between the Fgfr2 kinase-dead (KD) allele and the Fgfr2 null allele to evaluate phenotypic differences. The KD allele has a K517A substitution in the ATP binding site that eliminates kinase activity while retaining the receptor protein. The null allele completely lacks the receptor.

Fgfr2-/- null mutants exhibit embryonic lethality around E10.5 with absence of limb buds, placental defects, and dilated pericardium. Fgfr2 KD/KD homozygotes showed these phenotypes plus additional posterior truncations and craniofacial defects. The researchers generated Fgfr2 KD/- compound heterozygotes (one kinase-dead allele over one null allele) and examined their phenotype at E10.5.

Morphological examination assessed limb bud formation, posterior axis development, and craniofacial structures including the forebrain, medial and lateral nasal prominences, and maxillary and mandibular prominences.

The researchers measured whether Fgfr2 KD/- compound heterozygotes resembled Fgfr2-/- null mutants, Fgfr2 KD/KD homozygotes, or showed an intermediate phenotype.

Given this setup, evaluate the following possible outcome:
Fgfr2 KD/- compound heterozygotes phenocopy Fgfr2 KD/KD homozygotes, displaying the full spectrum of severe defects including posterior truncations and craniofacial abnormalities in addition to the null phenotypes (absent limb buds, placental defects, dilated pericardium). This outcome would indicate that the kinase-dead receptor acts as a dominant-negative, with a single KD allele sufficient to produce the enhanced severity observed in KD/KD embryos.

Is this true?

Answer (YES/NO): NO